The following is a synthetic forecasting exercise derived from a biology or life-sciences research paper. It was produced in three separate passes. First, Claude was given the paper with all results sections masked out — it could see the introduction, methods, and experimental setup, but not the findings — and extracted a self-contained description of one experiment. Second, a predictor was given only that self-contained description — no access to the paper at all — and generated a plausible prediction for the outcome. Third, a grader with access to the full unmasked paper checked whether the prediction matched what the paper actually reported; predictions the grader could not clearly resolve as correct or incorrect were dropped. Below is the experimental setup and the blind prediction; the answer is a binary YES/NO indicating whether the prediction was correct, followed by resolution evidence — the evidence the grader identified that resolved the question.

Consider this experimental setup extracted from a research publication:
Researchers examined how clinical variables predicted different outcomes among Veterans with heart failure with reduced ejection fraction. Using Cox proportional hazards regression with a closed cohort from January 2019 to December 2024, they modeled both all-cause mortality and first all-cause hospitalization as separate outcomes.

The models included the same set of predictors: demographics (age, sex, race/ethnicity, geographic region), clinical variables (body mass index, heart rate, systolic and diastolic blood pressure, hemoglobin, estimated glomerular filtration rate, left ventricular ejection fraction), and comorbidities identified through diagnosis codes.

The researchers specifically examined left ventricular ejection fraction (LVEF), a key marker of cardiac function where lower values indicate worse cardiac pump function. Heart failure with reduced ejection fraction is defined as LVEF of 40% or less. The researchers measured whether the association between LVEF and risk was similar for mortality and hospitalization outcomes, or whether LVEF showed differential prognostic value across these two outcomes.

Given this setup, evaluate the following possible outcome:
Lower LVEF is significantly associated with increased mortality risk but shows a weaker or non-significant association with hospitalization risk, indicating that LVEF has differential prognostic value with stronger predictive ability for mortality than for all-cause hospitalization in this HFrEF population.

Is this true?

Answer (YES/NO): NO